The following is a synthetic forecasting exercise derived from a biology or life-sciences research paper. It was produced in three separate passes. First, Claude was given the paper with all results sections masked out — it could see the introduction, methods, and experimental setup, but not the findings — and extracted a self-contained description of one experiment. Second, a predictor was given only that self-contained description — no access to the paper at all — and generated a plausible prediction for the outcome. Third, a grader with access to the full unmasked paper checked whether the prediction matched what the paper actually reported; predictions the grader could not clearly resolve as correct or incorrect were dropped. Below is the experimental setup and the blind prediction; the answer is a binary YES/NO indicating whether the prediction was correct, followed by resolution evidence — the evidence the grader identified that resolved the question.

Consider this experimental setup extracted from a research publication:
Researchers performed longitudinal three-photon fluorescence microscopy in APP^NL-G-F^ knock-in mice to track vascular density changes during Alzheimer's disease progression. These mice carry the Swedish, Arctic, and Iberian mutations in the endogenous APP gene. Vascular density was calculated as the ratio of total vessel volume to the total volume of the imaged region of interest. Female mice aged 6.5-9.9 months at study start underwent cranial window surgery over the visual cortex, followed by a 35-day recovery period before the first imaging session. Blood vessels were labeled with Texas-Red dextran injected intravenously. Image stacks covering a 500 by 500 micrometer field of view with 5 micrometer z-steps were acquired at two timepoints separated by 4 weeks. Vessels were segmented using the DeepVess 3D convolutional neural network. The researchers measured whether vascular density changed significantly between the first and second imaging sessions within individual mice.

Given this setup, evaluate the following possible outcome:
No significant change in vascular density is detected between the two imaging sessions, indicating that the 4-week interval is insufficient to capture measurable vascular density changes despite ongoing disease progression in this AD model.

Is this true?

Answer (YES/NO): NO